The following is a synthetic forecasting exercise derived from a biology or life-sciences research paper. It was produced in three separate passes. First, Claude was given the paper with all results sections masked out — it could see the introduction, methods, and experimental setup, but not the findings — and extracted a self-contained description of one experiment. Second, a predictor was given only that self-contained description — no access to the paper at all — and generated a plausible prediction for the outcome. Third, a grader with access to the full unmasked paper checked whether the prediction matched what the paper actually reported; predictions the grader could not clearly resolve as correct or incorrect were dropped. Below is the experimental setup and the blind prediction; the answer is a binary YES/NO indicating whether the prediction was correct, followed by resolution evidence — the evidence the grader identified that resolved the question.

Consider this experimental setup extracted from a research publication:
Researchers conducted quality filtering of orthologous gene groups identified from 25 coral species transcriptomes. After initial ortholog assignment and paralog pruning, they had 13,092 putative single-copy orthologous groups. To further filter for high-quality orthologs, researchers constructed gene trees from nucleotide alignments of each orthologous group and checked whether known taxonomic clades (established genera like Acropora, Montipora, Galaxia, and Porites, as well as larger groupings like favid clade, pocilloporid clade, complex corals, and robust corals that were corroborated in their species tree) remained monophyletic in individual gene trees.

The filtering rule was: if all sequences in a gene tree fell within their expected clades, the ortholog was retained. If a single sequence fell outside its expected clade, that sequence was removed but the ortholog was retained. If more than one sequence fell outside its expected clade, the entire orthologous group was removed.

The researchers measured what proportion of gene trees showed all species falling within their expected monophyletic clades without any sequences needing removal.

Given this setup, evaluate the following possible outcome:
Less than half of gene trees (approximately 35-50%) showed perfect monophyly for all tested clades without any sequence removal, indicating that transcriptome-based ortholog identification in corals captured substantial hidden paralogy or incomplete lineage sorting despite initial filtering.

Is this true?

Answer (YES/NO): NO